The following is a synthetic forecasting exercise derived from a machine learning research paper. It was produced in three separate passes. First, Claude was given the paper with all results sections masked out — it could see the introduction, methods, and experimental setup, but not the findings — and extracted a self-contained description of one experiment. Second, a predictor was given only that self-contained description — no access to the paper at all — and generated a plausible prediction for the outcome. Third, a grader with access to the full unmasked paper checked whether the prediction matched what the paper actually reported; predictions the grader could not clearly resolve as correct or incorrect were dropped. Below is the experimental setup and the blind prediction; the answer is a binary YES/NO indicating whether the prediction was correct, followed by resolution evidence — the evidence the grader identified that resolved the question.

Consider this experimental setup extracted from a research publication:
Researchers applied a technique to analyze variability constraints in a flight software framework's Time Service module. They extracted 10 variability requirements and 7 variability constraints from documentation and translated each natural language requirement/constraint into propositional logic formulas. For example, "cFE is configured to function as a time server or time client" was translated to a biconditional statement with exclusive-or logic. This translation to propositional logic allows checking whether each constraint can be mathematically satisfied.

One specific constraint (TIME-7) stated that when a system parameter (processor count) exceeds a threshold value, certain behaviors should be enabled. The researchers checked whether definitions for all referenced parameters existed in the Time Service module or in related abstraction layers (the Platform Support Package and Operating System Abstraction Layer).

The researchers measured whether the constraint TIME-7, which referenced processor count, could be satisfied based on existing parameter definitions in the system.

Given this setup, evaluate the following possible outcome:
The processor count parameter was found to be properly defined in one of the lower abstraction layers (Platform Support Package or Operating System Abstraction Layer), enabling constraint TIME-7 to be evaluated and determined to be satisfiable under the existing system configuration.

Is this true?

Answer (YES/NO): NO